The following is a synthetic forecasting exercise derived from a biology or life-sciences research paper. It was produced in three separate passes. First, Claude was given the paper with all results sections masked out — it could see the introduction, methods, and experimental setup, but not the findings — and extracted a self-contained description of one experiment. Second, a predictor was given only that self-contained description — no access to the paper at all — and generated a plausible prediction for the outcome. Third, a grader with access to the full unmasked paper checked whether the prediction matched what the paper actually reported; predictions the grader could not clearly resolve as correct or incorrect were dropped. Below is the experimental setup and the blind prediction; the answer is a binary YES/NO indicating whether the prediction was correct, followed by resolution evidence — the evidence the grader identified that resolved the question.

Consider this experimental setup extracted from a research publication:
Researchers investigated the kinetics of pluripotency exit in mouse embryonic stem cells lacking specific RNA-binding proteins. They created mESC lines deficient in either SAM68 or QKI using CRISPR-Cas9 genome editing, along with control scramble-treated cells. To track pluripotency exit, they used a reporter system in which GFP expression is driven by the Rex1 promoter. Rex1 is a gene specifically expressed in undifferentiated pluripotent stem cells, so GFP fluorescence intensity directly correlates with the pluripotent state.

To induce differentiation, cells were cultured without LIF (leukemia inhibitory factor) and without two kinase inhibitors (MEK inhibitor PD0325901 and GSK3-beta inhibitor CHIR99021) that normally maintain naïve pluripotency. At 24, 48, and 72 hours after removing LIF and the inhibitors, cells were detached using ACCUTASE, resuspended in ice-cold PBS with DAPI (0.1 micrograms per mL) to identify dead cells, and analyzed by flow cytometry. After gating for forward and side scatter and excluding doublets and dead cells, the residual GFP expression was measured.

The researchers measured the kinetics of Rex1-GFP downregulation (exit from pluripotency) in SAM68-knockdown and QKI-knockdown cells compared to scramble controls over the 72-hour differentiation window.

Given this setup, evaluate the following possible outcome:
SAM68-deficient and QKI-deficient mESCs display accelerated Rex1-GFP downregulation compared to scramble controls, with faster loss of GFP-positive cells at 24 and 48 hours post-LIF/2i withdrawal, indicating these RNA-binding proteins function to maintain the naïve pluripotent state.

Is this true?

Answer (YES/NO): NO